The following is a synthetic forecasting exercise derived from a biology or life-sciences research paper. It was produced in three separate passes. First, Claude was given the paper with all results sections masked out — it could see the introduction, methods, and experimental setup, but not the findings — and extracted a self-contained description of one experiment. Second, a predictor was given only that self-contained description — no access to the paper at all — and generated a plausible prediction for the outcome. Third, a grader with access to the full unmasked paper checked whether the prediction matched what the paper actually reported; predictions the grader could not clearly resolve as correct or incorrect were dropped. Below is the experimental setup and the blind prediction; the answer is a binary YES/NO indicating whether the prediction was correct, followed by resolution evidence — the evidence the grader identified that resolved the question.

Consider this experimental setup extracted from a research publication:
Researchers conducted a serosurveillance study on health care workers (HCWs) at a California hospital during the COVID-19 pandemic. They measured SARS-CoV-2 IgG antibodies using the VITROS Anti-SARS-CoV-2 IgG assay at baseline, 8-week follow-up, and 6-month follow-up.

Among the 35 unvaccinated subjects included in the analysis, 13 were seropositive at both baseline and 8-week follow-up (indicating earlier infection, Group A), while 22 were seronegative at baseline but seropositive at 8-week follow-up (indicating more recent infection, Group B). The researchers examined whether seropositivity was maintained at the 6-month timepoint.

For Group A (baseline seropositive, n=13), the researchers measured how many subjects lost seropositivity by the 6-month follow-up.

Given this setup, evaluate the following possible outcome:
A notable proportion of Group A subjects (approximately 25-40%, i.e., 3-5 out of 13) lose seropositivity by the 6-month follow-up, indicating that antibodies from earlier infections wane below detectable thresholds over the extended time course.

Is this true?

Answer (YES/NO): YES